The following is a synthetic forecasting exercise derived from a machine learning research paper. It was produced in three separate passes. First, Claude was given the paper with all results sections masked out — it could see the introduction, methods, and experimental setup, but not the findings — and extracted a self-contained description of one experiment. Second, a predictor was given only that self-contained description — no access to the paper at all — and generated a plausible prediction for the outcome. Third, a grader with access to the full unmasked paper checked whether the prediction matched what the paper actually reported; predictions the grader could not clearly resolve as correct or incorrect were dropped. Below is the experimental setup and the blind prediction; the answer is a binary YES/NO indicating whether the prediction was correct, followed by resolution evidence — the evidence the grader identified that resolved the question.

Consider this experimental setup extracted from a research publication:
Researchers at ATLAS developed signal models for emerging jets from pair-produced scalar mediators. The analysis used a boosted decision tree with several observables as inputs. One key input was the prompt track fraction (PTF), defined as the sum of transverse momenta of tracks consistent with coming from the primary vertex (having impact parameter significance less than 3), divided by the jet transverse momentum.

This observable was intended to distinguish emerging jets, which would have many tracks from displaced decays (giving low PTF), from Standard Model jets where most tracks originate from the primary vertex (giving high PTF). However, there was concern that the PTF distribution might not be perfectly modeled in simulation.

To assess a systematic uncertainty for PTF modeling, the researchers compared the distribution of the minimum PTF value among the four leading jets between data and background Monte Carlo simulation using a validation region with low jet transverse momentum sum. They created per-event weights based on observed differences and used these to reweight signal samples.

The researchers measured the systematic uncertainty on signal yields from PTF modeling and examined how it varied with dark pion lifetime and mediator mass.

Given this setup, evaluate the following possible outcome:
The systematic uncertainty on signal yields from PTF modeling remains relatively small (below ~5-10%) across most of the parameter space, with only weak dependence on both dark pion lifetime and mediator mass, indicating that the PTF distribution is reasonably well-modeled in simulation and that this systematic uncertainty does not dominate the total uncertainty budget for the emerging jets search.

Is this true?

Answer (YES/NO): NO